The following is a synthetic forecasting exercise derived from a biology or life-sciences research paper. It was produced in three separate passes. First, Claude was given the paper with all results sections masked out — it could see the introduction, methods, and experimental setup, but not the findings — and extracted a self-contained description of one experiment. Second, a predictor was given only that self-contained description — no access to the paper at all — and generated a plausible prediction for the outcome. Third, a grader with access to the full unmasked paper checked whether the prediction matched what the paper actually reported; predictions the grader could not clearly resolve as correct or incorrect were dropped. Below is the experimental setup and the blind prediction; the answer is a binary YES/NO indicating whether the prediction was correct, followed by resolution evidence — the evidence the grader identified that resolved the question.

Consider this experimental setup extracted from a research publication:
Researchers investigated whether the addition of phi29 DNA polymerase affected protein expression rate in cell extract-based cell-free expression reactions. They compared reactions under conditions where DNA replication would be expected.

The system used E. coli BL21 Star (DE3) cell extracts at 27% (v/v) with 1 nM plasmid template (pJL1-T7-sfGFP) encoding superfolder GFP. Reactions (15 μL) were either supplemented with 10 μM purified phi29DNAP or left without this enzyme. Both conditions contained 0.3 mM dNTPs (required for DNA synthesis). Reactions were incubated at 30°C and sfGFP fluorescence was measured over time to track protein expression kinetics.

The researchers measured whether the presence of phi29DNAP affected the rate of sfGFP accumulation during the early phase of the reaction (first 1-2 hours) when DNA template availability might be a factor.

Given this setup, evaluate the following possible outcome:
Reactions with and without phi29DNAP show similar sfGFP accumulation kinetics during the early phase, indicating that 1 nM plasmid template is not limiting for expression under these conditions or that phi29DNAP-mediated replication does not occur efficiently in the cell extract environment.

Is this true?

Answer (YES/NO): NO